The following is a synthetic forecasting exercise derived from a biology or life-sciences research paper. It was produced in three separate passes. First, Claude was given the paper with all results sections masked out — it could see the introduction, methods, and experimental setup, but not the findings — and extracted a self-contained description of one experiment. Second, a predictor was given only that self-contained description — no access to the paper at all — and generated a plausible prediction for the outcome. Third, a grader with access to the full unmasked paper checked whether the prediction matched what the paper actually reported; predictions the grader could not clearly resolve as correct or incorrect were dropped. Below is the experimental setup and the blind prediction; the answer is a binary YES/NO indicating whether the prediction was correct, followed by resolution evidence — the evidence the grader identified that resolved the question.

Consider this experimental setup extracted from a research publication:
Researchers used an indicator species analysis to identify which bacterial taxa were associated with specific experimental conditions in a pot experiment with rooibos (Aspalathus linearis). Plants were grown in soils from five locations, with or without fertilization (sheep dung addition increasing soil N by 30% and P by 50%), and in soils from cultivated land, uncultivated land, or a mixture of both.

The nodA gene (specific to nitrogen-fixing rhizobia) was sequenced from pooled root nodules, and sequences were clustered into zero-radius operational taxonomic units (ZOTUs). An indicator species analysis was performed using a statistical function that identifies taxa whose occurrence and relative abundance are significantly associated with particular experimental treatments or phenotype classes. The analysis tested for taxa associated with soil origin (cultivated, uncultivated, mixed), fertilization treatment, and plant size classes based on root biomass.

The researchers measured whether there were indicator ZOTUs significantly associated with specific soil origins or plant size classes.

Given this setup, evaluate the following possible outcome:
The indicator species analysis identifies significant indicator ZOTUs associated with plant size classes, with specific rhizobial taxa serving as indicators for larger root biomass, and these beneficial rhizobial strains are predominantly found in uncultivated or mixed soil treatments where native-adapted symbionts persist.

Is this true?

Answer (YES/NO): NO